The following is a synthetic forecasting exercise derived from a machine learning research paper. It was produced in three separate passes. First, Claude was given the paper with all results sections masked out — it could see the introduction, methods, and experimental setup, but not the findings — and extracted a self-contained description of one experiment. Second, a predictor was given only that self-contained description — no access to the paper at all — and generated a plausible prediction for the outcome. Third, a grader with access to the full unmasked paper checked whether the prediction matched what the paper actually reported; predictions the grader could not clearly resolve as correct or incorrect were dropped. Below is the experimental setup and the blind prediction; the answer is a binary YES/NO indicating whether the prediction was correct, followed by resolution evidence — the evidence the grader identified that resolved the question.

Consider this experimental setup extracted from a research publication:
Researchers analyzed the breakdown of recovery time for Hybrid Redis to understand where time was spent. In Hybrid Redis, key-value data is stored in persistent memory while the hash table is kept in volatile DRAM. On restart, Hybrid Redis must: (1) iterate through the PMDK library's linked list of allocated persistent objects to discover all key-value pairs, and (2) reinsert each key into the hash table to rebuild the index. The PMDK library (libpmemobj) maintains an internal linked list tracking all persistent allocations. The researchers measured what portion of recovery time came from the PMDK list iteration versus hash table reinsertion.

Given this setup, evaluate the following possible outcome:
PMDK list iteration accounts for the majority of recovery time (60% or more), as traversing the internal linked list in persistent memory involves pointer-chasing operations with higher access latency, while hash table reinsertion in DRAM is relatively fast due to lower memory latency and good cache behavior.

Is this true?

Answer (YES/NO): YES